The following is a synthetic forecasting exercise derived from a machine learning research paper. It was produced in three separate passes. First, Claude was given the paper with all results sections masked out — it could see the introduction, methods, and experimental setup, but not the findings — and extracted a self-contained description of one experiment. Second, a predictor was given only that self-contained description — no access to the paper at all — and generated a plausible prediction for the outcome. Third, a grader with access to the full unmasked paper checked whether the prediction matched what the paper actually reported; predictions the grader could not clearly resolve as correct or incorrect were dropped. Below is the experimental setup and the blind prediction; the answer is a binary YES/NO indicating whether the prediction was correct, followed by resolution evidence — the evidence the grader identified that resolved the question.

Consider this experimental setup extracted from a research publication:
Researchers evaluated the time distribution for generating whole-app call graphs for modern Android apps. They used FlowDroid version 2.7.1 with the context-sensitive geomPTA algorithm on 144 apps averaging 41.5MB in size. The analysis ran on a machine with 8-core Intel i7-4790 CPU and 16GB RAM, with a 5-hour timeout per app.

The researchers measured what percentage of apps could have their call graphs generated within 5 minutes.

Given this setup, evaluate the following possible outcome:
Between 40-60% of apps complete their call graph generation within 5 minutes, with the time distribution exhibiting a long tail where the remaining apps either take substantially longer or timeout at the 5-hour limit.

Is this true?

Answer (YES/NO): NO